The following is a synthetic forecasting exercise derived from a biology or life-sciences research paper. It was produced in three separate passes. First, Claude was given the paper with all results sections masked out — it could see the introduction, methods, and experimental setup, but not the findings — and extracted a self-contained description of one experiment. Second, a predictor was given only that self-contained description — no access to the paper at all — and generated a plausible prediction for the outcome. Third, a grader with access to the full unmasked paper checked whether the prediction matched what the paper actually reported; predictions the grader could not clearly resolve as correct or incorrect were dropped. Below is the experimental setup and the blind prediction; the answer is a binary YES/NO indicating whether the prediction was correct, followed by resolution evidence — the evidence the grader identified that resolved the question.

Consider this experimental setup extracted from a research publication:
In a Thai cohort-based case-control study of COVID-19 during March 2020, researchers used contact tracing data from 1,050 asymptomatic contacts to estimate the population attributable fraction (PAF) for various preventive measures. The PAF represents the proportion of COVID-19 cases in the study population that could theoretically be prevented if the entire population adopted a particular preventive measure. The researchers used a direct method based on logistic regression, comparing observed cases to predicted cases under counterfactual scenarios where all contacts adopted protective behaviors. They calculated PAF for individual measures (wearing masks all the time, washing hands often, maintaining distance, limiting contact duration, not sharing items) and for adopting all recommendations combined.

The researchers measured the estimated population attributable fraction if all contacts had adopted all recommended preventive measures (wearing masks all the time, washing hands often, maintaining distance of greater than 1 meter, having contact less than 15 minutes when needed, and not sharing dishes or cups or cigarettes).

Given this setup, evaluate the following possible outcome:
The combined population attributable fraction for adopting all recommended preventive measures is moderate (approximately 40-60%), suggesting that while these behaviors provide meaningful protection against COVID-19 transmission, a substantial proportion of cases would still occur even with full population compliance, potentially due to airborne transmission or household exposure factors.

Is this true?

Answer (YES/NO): NO